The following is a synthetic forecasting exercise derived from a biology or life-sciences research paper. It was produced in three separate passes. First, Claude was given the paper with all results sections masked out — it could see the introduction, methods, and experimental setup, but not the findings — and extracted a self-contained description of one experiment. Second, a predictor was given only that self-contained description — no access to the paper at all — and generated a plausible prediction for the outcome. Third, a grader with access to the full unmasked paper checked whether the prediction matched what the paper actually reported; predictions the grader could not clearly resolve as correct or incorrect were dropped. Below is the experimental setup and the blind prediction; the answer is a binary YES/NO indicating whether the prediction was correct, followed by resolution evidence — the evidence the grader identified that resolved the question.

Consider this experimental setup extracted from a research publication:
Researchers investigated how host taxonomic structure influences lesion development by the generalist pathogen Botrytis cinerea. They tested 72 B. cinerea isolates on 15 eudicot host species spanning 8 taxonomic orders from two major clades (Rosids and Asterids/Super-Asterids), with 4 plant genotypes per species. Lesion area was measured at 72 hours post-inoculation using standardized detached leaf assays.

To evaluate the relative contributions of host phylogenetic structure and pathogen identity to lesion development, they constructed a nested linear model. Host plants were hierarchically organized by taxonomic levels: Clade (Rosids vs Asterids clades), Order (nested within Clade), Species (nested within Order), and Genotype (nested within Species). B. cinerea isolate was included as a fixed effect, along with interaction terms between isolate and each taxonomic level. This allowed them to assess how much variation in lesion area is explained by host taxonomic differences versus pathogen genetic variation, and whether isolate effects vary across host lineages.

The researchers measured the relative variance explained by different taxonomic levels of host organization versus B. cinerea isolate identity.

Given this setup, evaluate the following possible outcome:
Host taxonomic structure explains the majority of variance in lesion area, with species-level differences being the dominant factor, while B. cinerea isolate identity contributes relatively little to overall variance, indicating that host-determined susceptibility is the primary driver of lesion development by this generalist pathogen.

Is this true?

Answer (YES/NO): NO